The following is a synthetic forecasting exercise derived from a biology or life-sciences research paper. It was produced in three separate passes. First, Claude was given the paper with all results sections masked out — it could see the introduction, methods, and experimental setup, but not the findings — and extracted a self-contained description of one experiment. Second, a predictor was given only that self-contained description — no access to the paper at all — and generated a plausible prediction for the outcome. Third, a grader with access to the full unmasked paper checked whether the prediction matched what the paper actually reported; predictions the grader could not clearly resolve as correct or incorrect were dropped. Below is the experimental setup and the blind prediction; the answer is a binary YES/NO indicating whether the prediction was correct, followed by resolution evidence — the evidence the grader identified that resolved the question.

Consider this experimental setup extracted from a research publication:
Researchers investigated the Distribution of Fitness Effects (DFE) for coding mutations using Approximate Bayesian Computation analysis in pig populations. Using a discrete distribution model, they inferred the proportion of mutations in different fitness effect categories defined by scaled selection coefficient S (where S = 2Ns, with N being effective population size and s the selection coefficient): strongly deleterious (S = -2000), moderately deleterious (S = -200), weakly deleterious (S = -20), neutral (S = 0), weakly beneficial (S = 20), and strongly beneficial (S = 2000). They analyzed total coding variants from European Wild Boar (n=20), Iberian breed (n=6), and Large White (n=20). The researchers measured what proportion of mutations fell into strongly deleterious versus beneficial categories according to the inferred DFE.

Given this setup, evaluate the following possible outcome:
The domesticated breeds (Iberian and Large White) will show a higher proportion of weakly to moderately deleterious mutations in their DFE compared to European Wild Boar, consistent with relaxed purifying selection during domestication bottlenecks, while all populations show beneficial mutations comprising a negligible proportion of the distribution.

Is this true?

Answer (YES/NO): NO